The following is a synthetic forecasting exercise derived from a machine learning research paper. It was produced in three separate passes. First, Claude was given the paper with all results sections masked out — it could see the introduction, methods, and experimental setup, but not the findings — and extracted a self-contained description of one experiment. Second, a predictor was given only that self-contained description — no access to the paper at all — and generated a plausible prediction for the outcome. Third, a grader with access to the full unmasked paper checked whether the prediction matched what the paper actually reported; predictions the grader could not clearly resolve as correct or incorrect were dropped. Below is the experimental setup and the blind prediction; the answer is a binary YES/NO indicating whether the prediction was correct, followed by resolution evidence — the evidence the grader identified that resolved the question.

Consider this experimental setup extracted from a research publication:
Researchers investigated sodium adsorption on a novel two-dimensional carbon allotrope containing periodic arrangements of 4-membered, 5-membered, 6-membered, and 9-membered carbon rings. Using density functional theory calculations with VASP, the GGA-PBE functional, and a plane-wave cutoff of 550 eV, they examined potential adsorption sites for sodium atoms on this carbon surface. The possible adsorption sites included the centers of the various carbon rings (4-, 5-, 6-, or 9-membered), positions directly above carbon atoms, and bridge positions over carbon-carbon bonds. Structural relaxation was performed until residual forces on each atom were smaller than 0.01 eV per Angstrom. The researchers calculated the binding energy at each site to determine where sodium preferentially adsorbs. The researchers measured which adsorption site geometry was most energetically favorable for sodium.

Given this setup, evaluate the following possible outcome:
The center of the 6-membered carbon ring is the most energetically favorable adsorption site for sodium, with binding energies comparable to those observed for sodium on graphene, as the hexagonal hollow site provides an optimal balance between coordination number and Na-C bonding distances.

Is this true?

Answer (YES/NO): NO